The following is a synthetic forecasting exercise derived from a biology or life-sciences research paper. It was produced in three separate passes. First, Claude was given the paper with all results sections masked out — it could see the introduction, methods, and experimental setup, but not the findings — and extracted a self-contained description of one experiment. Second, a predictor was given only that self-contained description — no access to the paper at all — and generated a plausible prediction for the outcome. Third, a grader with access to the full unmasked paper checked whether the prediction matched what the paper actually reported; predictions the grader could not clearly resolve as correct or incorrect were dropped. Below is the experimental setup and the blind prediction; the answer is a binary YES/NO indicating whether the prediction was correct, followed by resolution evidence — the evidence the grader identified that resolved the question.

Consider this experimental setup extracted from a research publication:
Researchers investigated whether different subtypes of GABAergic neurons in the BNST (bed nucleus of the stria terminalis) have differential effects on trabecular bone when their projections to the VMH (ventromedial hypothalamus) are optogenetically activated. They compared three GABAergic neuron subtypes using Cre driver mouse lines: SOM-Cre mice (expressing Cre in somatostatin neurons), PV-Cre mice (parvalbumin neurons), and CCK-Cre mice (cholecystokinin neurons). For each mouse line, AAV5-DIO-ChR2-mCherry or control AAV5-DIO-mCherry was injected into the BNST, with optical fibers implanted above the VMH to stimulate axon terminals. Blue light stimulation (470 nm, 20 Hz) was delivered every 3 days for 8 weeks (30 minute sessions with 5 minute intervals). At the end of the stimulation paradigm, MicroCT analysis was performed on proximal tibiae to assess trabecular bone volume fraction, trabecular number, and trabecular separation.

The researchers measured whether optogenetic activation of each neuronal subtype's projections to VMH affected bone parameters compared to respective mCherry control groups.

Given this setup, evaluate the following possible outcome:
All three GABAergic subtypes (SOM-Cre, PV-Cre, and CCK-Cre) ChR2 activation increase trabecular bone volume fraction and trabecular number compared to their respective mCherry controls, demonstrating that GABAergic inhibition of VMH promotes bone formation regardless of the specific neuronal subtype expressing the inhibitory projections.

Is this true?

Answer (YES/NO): NO